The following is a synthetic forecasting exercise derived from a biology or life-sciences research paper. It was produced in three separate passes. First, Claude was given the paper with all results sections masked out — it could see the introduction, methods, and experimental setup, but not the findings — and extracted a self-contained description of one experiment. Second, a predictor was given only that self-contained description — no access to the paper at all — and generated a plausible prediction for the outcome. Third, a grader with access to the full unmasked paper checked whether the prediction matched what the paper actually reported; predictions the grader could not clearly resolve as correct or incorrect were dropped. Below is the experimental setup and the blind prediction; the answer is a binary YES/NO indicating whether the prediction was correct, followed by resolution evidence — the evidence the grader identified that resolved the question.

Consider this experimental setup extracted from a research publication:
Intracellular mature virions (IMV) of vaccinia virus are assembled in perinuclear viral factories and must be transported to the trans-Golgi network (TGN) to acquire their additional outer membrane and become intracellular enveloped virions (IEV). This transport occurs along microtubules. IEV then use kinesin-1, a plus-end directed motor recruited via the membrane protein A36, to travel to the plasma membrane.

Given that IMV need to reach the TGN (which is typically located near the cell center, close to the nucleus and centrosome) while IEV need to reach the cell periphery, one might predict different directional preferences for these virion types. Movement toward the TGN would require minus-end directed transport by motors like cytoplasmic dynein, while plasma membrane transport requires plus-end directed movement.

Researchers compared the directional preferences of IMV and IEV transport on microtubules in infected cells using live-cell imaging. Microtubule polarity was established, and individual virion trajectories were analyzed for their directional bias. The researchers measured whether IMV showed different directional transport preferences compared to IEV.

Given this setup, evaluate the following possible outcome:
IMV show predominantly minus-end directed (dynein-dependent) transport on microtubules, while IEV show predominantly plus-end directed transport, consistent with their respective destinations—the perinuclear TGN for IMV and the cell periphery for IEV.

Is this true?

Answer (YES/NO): NO